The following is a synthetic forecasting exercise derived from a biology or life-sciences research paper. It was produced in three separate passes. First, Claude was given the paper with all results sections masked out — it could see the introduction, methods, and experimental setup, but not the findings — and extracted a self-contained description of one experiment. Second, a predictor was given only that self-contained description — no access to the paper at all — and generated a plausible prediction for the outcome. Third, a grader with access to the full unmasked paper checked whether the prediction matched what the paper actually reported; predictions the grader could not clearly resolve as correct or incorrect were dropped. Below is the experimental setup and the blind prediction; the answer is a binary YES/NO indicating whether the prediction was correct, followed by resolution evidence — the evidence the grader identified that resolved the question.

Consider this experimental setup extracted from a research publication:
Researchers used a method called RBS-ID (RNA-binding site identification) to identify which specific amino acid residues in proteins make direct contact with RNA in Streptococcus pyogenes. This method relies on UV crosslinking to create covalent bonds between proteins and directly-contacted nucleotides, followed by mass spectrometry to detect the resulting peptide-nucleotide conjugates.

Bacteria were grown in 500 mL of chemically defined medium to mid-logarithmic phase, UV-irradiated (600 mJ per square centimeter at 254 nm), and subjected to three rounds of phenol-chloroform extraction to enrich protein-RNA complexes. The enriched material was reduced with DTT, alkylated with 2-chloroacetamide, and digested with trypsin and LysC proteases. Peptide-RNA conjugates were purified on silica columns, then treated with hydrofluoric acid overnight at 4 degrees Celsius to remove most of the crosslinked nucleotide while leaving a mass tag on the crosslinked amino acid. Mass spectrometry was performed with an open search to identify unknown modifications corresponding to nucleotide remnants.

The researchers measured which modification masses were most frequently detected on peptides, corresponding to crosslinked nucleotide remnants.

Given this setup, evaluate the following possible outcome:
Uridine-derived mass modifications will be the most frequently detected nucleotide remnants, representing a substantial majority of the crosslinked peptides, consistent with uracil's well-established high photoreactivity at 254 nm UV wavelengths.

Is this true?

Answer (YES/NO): YES